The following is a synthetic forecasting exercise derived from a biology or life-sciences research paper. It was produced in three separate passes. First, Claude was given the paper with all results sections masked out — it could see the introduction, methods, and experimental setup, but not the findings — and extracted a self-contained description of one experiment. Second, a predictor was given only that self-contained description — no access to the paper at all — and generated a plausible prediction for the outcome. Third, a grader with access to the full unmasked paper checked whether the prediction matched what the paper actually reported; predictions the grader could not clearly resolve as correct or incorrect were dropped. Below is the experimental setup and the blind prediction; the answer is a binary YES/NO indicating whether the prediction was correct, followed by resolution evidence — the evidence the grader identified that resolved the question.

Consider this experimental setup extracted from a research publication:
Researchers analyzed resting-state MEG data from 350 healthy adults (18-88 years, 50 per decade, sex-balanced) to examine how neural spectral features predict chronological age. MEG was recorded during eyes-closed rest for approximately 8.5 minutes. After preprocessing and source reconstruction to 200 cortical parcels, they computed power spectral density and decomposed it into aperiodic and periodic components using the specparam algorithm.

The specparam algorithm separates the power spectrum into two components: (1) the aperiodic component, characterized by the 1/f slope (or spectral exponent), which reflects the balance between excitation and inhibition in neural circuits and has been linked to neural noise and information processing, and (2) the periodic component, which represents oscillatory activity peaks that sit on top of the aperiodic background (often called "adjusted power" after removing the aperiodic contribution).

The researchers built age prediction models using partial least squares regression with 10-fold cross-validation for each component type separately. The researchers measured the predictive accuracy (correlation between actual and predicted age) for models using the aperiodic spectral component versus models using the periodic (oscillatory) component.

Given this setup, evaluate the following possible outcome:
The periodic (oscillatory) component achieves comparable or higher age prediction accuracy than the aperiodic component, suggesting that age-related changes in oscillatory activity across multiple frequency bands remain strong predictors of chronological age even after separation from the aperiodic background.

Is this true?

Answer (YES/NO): YES